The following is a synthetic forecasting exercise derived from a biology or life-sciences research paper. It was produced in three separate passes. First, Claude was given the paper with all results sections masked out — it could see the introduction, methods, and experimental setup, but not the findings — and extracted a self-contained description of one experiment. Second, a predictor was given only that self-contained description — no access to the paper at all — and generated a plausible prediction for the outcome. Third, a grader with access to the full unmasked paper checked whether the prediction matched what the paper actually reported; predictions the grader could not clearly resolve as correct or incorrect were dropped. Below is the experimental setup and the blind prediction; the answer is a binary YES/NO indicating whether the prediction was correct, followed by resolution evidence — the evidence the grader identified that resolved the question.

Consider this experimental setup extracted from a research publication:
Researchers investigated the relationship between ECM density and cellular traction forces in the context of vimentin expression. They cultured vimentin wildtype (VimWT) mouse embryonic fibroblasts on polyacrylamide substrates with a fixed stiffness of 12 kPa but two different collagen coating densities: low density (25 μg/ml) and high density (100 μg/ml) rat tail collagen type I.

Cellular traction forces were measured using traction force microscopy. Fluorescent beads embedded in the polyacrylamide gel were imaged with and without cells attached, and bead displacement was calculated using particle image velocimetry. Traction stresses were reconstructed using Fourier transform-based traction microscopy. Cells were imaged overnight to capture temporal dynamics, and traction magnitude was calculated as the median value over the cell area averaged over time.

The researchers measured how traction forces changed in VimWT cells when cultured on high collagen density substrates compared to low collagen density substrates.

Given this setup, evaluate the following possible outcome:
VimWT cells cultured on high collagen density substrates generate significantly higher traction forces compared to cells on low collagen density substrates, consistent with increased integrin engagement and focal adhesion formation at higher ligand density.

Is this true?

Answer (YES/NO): YES